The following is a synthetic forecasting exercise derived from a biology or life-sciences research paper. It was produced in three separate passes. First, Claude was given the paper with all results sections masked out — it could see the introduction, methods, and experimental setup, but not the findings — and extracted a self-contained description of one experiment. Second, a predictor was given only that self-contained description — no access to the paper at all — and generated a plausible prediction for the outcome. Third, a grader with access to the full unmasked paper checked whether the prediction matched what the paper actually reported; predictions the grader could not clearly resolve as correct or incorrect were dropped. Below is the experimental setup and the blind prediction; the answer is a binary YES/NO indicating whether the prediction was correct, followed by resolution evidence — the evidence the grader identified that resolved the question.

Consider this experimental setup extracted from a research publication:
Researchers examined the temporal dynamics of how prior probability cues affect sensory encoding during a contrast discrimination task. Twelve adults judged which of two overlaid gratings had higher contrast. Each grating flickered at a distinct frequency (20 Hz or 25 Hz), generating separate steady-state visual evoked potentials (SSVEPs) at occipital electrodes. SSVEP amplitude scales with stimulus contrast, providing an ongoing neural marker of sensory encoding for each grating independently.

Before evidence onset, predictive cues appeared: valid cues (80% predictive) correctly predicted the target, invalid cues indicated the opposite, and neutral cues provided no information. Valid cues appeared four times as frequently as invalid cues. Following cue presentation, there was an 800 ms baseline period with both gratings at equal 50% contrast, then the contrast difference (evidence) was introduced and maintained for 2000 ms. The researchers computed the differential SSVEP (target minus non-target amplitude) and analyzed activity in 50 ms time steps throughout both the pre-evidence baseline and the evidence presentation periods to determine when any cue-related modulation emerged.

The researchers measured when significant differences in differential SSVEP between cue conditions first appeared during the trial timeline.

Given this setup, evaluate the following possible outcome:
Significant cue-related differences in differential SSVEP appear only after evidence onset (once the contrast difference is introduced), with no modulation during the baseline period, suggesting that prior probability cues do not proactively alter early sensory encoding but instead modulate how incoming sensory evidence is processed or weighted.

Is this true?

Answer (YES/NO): YES